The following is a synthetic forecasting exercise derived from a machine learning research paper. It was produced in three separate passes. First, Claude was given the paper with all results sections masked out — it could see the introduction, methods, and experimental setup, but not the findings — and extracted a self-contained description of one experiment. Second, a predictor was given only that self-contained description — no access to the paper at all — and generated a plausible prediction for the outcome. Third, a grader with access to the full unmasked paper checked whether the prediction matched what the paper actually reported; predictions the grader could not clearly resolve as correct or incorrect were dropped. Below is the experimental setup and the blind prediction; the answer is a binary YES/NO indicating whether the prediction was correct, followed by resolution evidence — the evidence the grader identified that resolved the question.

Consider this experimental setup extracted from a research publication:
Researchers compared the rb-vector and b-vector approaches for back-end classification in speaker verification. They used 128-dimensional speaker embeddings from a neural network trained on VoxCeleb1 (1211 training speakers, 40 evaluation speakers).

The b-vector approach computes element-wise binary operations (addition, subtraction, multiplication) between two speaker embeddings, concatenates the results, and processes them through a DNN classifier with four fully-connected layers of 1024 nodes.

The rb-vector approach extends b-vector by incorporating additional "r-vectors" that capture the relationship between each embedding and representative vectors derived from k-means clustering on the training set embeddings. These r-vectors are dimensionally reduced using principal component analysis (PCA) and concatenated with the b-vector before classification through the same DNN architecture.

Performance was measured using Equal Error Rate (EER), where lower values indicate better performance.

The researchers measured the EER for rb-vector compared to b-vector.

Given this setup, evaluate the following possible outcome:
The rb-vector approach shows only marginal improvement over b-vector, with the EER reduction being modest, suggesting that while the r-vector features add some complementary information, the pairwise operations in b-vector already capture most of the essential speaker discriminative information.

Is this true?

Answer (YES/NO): NO